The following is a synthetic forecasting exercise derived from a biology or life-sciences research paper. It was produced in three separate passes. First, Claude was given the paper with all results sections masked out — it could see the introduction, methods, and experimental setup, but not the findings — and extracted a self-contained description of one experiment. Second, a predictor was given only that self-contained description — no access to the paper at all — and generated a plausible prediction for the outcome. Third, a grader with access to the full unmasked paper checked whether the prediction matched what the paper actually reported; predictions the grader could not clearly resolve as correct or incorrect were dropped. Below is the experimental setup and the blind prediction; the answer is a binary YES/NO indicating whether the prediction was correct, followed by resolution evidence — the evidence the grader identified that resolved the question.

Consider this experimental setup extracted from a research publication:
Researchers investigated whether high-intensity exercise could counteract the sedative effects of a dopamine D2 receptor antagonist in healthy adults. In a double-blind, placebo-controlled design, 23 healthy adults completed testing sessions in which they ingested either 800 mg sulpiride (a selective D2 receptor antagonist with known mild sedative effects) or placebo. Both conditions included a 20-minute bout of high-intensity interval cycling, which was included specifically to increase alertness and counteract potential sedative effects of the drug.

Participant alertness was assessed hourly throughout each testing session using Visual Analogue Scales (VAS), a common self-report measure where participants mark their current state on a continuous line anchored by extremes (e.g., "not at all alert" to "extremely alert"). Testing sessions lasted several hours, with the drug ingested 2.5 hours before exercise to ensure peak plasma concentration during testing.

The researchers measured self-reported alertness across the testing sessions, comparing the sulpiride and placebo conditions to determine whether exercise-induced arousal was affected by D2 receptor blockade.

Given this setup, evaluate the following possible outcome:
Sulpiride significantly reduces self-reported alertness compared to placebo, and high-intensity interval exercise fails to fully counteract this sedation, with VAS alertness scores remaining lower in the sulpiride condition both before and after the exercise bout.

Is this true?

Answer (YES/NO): NO